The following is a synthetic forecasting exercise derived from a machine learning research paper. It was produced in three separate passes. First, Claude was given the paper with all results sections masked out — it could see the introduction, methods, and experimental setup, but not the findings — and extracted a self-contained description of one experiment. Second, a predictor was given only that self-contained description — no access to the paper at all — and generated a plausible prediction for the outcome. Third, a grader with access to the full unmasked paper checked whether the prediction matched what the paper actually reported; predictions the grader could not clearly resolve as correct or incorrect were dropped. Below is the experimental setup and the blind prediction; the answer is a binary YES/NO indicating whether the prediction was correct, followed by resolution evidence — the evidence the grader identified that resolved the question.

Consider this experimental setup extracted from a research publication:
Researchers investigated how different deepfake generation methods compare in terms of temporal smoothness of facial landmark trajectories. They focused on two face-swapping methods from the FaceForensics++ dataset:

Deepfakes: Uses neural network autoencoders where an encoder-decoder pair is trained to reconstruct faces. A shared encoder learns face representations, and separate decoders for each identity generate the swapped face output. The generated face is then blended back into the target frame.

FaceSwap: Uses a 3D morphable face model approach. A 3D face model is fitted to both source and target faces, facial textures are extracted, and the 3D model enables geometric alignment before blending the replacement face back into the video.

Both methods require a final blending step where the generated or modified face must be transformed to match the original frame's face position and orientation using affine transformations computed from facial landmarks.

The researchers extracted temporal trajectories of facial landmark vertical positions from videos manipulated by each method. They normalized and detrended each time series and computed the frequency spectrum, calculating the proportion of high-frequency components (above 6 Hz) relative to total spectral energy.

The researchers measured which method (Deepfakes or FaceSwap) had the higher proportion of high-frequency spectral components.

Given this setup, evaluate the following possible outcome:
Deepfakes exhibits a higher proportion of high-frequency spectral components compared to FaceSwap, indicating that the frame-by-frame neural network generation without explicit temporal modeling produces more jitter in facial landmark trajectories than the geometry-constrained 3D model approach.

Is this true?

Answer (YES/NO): NO